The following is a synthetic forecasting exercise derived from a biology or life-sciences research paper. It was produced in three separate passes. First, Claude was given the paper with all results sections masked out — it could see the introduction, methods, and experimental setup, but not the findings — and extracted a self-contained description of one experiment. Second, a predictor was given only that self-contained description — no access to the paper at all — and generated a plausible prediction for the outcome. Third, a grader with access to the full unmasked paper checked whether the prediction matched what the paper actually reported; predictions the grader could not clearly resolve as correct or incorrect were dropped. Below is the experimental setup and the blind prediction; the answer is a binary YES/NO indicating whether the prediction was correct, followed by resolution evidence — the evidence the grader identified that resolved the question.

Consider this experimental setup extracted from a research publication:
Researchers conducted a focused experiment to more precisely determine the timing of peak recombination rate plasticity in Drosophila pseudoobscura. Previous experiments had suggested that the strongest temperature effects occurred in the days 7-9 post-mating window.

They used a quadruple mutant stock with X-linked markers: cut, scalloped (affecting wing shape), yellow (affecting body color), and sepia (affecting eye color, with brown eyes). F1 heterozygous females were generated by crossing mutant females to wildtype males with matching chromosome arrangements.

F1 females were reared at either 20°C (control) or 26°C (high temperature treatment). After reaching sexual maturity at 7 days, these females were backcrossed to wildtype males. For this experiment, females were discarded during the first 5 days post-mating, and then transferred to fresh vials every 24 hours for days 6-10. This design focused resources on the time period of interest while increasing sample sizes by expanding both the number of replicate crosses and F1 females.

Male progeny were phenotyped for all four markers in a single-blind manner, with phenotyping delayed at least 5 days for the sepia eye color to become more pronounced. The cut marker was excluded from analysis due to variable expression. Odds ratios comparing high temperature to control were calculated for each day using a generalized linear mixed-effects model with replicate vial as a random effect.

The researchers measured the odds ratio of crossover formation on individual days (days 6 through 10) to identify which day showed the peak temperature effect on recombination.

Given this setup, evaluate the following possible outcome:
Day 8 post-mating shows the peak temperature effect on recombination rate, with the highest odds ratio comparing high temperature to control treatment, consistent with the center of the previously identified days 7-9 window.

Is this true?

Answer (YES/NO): NO